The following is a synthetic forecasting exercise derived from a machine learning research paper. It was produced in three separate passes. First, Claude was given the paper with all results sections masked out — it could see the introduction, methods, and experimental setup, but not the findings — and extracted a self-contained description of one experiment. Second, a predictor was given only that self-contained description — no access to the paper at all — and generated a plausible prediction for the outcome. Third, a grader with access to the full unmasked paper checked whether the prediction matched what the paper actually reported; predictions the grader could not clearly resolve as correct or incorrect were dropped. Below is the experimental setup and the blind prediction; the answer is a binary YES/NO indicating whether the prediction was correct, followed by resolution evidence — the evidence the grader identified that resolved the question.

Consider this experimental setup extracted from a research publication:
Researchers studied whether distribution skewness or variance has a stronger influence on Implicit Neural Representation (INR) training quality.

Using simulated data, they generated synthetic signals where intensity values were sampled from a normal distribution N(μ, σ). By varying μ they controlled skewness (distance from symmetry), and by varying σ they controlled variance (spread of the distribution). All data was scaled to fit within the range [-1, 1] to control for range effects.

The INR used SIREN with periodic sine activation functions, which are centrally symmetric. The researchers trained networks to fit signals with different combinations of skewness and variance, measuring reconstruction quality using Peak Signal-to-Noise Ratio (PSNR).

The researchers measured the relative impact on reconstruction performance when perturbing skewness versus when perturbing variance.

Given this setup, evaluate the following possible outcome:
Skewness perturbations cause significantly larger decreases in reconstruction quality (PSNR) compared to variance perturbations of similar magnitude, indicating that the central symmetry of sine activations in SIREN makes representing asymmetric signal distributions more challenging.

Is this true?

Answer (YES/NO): YES